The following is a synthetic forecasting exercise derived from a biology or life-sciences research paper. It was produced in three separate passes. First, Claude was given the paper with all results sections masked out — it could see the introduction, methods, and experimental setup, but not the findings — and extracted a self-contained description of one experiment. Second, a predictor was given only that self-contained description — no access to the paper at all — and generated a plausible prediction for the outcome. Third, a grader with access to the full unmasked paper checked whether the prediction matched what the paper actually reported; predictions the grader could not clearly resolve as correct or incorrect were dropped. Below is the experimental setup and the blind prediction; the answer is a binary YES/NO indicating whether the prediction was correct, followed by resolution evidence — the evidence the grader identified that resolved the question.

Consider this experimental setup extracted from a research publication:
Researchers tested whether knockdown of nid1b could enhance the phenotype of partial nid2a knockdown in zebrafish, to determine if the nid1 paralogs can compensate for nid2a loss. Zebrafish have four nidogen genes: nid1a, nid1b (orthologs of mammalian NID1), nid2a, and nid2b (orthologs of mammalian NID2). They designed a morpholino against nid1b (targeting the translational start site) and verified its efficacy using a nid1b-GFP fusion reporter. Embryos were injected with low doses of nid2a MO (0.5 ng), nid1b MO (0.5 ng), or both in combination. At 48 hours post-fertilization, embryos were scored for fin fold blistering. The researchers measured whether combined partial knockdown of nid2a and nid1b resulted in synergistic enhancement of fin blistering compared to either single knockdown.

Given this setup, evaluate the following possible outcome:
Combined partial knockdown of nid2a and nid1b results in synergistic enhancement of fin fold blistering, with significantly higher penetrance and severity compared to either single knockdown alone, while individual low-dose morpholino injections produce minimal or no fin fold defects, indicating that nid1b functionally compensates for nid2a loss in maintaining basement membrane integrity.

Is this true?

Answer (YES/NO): YES